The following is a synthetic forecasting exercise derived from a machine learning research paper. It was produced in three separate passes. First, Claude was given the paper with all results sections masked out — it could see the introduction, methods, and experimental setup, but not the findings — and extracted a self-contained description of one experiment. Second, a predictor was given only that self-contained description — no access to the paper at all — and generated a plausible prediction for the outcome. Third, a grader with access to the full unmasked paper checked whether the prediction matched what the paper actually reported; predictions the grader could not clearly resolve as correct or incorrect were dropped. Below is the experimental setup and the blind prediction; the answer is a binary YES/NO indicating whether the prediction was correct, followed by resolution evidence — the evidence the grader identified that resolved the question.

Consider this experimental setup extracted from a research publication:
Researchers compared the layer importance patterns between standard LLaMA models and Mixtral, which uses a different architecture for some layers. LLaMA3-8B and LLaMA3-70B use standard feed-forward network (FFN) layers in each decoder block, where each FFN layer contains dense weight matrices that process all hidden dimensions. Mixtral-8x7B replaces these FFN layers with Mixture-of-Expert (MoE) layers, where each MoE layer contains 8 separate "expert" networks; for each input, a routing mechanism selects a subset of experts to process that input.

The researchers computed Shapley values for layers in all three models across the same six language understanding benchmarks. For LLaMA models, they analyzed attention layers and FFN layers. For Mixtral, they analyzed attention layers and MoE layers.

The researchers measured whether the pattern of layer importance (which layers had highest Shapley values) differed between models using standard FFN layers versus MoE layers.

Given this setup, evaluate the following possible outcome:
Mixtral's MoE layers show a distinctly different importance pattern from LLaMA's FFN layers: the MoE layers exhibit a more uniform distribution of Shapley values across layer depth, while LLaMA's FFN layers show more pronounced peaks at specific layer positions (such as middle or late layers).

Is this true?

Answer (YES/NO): NO